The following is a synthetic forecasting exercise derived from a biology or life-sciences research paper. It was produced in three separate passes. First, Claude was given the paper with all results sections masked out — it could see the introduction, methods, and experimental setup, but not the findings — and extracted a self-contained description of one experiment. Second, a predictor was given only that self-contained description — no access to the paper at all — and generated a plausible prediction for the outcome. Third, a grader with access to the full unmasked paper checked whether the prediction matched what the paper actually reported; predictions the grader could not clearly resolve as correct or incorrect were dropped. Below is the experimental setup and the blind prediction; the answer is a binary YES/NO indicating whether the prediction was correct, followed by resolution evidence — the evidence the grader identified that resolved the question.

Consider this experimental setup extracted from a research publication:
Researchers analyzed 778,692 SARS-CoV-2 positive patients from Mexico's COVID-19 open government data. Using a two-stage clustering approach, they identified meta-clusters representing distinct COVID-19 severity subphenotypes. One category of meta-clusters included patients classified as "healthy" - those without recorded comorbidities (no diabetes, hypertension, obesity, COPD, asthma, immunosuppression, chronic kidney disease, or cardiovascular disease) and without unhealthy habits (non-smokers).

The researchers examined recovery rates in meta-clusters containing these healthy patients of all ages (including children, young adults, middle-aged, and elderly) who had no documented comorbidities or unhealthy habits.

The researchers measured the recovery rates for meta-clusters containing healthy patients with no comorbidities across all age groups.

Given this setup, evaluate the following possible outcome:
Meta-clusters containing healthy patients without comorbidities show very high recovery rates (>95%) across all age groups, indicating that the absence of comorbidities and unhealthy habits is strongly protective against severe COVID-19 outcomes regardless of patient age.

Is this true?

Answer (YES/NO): NO